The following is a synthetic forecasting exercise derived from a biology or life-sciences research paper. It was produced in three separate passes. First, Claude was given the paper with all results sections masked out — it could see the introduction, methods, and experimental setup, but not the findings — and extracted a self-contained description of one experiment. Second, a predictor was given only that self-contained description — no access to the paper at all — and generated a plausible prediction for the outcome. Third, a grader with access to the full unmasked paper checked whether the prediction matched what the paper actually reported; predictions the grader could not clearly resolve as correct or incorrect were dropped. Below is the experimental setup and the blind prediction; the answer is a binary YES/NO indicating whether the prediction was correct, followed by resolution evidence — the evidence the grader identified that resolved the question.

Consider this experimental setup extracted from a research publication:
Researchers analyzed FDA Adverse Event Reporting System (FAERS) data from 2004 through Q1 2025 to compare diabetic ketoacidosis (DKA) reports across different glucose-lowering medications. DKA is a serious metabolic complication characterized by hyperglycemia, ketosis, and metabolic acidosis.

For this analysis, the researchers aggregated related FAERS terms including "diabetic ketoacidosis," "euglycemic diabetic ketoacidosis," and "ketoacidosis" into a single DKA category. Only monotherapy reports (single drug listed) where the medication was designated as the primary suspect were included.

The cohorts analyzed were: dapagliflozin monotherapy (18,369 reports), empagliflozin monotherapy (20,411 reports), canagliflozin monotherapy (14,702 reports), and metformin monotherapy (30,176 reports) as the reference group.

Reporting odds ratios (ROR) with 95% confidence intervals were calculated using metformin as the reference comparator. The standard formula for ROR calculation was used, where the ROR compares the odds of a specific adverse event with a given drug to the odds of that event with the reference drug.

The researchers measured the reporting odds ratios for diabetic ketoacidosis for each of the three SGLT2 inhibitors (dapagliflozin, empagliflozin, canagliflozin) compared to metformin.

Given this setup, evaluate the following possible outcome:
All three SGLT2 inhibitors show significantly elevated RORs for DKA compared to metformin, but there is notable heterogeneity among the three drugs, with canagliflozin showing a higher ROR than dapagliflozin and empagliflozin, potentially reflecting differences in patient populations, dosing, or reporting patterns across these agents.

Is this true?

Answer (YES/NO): YES